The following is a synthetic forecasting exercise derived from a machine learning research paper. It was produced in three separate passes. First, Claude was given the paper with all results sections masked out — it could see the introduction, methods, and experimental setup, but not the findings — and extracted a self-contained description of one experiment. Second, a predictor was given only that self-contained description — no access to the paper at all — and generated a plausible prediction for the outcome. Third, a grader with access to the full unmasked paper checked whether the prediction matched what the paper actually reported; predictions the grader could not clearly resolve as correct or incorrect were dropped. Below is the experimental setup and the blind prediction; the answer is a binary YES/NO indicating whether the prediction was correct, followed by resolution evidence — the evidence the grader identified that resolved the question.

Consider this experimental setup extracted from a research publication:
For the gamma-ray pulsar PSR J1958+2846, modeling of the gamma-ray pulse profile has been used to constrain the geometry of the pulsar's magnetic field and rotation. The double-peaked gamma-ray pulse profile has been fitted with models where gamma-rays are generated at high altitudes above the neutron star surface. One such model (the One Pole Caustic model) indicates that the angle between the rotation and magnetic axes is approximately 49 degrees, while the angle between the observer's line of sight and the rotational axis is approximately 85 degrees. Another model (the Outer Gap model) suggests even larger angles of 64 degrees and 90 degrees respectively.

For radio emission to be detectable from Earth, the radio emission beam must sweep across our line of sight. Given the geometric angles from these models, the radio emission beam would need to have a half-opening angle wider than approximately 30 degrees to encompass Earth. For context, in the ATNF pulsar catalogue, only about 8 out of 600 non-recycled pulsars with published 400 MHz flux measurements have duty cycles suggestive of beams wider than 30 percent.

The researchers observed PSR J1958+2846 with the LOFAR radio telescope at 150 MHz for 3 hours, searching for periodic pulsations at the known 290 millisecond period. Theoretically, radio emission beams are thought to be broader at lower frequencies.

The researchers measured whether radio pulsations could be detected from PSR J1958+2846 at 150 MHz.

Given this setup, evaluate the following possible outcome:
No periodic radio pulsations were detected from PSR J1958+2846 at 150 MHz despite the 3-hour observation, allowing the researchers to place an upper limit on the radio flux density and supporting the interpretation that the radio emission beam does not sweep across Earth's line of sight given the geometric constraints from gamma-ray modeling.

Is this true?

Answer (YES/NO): YES